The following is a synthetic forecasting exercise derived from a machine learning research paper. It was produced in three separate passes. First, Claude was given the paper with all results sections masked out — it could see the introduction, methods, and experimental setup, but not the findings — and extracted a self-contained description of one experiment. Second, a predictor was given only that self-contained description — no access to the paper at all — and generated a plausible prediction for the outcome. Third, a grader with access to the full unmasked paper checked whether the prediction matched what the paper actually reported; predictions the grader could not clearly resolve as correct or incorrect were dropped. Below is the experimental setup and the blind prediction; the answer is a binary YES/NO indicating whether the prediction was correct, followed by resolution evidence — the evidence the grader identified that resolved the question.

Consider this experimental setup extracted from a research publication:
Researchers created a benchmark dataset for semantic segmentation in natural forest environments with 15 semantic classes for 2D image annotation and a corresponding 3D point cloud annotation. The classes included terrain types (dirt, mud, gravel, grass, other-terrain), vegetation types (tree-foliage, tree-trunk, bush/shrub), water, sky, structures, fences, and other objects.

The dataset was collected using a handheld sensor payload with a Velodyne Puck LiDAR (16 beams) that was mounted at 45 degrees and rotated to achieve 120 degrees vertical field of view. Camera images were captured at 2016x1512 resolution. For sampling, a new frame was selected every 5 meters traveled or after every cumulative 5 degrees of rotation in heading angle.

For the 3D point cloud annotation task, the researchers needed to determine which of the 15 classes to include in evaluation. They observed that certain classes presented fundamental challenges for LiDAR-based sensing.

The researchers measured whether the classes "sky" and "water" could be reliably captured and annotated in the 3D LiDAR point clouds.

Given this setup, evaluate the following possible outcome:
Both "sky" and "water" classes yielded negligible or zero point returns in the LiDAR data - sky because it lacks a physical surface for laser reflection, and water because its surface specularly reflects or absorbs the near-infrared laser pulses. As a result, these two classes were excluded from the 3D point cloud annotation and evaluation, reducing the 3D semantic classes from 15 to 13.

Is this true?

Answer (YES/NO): NO